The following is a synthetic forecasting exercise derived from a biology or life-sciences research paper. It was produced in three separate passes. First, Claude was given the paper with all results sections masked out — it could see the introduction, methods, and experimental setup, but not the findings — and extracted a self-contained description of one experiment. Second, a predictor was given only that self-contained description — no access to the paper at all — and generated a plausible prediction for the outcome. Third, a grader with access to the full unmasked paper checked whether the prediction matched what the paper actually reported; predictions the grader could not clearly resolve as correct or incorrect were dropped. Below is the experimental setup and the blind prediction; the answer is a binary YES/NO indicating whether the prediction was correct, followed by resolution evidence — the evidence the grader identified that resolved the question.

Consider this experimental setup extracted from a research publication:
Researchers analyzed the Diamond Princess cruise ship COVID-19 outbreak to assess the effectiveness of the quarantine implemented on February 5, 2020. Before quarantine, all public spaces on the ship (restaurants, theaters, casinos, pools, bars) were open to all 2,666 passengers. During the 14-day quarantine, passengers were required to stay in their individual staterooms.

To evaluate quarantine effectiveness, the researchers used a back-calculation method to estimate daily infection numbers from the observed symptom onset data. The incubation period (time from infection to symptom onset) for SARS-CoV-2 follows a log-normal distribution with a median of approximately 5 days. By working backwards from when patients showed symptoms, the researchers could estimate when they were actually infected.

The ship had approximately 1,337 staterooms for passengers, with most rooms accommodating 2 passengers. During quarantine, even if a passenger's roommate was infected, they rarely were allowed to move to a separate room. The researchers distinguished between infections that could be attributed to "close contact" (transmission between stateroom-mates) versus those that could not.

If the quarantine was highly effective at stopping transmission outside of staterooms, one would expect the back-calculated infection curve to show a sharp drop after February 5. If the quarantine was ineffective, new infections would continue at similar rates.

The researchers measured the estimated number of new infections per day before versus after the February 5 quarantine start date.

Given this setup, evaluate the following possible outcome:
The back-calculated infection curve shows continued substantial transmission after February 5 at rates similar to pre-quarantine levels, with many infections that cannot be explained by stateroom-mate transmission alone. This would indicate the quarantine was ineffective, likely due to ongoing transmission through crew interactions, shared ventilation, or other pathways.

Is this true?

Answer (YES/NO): NO